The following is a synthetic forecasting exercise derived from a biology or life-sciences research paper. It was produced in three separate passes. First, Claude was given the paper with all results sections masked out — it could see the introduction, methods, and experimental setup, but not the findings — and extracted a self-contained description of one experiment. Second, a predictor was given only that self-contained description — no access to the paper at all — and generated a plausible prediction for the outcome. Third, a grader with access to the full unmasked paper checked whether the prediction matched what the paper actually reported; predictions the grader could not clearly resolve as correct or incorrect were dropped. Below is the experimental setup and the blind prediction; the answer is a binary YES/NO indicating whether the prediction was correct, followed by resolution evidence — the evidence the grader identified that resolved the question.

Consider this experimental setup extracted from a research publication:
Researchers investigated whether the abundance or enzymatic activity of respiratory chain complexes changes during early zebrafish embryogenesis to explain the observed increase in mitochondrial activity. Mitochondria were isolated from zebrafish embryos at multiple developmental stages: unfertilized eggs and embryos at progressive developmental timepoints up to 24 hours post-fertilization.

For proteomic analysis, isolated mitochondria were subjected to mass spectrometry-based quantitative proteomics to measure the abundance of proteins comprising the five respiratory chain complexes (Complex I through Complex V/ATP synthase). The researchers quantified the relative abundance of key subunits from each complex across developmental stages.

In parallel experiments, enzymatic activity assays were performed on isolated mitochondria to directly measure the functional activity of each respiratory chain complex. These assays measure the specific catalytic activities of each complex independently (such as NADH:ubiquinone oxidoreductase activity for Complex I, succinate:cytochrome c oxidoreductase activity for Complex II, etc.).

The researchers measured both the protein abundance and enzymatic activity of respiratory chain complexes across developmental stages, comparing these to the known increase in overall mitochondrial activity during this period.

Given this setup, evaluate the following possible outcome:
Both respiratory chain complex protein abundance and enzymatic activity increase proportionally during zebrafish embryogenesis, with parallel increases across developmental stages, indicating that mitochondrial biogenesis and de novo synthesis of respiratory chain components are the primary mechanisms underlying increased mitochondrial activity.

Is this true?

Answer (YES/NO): NO